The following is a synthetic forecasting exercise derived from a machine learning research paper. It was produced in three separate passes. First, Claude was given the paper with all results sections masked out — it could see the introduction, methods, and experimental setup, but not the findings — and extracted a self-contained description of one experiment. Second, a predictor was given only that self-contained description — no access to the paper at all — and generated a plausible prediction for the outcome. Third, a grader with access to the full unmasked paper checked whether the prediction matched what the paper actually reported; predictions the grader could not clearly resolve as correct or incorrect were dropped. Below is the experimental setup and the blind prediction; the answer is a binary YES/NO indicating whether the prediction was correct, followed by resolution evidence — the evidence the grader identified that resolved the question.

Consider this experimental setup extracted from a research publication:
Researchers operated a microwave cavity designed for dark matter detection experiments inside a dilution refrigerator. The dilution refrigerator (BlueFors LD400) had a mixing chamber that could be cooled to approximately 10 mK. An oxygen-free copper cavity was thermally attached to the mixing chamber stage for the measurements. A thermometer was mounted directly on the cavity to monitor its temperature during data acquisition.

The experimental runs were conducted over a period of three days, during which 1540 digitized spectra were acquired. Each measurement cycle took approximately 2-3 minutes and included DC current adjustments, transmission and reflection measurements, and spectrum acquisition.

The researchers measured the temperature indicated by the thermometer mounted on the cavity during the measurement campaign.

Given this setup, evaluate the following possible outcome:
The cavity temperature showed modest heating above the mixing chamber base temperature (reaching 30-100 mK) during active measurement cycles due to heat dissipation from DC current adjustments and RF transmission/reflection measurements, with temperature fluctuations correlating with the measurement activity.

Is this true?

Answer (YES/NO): NO